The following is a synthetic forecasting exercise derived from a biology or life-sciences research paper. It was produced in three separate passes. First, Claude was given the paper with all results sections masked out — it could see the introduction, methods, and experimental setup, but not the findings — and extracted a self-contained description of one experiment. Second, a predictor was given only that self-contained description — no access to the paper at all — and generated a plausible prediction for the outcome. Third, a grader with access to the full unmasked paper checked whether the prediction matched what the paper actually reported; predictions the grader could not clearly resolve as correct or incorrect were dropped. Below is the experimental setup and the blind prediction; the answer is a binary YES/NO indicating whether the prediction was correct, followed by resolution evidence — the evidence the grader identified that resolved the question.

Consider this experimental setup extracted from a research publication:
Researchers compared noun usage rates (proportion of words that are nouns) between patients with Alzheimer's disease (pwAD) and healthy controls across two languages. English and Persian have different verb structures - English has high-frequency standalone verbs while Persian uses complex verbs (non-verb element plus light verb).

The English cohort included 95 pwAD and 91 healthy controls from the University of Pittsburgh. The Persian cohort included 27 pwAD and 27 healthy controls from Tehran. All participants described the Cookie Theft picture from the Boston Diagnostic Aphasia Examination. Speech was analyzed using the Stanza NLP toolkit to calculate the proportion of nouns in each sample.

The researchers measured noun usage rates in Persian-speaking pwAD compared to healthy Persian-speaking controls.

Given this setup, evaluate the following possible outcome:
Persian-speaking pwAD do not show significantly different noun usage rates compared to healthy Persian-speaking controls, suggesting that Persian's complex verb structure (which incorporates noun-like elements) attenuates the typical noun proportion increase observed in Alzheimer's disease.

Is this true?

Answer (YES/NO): NO